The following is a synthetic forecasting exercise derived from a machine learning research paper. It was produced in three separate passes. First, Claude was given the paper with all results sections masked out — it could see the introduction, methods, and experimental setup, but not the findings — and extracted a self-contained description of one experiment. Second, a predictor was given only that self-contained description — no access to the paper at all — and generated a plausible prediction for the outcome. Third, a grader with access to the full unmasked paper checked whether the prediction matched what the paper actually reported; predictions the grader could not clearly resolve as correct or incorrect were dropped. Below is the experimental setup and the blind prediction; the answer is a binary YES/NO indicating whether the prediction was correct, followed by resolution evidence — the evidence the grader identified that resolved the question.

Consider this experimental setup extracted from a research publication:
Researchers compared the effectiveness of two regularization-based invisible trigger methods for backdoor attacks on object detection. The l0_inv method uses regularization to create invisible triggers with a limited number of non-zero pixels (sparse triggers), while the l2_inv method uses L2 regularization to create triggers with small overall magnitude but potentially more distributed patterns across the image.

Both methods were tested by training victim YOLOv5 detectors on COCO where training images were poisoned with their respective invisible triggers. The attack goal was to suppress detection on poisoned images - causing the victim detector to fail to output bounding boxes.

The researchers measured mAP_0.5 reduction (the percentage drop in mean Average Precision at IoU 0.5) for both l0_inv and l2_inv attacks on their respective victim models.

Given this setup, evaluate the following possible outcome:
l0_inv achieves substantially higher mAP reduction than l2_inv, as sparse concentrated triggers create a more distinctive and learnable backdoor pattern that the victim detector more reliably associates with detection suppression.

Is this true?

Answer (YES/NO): NO